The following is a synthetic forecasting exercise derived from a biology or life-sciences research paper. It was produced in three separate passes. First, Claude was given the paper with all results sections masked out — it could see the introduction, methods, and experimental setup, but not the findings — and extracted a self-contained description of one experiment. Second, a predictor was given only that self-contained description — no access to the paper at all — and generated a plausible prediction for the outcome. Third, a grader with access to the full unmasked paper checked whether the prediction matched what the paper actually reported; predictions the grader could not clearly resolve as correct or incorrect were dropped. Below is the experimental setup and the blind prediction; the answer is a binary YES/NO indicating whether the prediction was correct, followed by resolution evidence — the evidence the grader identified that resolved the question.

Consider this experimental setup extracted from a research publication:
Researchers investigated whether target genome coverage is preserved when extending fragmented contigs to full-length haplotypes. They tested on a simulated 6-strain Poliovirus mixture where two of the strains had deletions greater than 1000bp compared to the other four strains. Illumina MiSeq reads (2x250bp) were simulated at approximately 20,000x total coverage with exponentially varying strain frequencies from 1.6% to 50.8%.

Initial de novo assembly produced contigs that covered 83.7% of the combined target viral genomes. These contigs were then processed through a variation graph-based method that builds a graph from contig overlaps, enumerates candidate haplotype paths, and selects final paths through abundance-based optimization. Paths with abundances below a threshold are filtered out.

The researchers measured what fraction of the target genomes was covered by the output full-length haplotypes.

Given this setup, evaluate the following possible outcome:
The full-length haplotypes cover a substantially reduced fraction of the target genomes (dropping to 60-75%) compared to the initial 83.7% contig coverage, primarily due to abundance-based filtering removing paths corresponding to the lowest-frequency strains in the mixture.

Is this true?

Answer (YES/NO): NO